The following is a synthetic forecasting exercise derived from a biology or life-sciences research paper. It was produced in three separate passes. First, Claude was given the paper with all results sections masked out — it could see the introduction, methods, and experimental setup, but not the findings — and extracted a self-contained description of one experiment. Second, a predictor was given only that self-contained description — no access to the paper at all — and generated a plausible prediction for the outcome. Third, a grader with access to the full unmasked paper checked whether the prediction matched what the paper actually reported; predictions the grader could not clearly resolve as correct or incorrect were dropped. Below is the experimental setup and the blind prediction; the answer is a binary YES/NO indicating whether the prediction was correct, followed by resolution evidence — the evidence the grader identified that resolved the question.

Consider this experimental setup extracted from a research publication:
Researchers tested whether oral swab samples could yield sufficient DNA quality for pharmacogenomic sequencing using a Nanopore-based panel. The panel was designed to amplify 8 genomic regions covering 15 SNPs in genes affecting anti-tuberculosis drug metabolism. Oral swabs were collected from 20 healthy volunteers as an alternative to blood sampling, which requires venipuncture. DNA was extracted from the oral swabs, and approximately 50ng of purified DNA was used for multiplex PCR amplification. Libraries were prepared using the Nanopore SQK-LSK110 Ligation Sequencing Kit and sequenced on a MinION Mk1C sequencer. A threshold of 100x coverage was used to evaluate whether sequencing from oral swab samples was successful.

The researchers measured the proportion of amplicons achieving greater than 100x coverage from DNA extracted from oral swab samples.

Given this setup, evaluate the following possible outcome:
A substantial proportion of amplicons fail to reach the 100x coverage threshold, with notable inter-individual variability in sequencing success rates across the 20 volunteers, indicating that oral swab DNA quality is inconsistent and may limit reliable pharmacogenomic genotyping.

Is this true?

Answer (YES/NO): NO